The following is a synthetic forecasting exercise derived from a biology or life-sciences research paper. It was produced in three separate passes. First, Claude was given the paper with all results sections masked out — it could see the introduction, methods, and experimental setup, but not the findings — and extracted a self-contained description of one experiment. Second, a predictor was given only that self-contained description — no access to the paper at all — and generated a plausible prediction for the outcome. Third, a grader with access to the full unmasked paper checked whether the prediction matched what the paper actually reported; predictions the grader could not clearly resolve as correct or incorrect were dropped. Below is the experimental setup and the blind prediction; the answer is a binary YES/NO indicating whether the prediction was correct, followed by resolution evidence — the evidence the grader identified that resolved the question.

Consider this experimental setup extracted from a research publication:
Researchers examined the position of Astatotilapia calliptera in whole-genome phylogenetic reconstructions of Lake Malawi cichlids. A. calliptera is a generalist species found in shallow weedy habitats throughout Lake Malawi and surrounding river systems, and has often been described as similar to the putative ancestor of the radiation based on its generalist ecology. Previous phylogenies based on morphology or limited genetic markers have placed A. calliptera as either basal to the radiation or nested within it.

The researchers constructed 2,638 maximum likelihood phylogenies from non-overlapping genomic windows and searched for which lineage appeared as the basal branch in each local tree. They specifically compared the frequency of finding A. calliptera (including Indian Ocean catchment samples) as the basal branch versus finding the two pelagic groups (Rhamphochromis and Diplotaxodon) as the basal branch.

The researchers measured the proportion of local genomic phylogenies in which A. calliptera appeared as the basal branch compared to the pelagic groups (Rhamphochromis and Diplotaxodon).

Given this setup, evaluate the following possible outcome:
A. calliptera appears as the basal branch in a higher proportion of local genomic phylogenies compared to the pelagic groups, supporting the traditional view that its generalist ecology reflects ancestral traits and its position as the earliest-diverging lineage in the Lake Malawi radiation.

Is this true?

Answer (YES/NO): NO